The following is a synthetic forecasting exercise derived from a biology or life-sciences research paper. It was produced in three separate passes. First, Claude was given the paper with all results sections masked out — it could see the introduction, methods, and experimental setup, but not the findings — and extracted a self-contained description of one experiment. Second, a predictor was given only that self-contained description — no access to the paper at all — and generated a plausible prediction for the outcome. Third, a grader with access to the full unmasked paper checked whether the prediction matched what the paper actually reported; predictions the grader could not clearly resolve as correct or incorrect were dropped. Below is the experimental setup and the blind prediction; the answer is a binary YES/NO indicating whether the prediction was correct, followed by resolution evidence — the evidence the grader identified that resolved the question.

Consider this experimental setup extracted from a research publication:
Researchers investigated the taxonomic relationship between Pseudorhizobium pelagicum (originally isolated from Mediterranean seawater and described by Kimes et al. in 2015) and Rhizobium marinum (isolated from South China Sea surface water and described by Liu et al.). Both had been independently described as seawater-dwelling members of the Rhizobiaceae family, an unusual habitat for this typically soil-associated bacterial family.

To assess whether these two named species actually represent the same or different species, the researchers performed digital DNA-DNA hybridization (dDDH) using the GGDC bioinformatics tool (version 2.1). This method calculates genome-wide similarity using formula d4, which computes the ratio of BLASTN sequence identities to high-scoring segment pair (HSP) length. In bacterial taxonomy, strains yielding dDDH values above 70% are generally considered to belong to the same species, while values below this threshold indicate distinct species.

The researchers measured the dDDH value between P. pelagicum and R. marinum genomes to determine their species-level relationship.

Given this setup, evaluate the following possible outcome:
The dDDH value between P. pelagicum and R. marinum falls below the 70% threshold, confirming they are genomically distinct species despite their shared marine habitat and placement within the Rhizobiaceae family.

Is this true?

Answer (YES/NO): NO